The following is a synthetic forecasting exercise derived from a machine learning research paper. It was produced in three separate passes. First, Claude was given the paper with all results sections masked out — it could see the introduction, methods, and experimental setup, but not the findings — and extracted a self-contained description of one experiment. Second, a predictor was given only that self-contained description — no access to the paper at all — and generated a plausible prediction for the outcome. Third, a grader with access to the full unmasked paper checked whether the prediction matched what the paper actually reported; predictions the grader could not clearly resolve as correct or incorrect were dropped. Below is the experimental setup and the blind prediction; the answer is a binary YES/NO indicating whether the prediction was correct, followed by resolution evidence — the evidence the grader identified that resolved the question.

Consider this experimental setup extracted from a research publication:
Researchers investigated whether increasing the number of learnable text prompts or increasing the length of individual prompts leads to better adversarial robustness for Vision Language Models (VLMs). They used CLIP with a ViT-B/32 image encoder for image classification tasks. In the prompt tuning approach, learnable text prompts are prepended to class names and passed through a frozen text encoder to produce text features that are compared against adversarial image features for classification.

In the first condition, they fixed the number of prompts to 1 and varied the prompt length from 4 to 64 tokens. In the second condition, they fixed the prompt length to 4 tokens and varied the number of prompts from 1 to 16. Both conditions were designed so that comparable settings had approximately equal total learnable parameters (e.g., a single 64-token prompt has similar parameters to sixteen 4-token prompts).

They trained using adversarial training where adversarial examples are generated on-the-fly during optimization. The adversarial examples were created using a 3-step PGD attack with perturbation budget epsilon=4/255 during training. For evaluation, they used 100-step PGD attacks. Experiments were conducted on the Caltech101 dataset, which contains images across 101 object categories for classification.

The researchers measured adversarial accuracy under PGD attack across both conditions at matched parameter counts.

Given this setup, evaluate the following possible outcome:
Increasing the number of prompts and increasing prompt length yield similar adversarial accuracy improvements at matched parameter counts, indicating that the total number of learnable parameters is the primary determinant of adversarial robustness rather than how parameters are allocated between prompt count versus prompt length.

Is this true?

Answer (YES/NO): NO